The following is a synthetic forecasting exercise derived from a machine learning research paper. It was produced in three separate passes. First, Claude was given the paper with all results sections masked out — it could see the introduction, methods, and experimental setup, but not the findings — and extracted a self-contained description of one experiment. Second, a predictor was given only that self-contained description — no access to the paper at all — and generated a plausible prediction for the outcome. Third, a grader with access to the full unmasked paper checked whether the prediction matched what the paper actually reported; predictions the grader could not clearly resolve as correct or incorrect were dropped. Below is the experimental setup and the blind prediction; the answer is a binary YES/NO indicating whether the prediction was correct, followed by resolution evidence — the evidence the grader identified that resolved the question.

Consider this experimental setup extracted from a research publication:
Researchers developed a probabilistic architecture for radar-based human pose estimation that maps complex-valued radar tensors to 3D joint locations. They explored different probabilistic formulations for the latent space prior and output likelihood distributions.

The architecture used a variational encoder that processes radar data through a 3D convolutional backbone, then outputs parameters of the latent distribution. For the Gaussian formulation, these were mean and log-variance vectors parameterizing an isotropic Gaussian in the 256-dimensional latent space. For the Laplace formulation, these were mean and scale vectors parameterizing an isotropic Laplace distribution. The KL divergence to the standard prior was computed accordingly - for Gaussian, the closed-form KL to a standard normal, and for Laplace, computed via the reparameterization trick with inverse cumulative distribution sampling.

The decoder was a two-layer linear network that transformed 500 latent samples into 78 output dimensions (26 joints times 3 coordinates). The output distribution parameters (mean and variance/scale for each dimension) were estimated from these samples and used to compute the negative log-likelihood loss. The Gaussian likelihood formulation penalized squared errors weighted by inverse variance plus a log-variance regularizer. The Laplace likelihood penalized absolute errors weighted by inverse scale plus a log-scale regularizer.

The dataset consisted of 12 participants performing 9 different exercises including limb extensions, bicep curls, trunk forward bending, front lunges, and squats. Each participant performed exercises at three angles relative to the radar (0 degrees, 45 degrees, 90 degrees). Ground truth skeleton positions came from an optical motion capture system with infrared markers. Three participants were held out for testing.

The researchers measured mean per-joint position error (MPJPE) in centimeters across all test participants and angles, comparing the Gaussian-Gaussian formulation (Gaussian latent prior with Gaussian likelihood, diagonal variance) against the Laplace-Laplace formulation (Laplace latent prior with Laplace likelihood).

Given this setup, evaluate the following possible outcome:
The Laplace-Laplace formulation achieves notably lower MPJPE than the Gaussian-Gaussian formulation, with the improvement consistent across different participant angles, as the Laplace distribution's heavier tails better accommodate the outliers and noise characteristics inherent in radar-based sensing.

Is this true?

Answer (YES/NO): NO